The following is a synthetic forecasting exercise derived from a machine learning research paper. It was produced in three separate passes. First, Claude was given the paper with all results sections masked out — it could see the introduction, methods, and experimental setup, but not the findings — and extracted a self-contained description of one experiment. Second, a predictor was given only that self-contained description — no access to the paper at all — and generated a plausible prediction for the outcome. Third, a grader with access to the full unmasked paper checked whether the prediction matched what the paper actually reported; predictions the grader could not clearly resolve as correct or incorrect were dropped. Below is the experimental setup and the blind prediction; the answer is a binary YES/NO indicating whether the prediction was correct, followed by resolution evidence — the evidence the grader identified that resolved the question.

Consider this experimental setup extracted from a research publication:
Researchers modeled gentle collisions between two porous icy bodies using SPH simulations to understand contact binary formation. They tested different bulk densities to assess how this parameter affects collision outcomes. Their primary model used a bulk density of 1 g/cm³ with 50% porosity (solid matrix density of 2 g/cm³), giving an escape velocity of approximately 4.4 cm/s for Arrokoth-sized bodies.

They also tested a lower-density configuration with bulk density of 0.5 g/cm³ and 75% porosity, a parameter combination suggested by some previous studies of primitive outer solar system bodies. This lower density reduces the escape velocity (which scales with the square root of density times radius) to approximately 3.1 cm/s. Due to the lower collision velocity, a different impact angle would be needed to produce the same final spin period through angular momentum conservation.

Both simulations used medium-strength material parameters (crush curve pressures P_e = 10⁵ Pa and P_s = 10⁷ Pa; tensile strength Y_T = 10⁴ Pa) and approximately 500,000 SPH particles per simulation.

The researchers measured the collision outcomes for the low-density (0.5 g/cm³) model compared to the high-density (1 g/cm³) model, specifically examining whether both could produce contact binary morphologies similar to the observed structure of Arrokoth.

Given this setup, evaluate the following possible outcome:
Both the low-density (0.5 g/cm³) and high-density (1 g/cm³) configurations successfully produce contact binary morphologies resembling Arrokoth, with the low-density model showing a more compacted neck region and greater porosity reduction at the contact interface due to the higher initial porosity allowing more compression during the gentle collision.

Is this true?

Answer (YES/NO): NO